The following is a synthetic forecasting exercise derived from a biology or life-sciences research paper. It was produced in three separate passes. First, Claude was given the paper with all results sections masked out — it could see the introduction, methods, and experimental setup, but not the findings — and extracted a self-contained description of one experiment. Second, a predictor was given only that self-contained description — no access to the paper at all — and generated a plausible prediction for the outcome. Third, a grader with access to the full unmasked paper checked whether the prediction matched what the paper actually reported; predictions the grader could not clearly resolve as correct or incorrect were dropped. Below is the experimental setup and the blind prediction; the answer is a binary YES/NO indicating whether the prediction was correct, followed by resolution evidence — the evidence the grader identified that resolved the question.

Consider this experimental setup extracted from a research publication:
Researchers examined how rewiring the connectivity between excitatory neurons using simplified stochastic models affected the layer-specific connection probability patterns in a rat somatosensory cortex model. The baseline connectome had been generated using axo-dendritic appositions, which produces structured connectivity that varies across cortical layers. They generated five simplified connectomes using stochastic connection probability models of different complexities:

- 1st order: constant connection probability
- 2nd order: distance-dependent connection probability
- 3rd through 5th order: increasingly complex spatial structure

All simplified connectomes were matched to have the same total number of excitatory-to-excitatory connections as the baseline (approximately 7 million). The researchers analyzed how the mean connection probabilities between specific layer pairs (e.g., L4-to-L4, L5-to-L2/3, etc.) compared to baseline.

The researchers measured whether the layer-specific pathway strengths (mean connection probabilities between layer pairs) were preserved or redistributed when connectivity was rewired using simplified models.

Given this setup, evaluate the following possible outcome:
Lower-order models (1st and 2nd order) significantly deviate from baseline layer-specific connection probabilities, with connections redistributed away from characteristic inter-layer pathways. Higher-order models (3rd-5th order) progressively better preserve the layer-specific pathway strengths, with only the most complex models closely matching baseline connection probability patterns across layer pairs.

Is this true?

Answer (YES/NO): YES